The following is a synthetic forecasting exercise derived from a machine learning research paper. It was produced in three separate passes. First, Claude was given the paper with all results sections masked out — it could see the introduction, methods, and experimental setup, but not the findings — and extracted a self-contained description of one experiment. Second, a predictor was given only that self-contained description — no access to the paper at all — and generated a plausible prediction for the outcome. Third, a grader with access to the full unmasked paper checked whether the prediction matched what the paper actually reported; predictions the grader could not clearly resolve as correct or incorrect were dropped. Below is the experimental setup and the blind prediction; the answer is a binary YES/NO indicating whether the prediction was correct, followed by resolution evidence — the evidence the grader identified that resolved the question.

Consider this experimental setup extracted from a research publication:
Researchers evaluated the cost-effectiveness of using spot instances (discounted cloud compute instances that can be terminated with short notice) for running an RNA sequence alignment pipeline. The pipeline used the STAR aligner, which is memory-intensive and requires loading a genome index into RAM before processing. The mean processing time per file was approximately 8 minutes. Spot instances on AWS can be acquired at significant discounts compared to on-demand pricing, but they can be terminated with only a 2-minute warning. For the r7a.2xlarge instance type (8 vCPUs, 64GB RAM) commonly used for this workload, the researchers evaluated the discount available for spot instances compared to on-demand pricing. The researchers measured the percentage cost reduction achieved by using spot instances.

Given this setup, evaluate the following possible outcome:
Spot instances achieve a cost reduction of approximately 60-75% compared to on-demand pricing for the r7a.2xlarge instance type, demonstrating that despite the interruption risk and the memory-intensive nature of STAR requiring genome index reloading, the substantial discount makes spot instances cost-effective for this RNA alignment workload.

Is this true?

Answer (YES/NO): NO